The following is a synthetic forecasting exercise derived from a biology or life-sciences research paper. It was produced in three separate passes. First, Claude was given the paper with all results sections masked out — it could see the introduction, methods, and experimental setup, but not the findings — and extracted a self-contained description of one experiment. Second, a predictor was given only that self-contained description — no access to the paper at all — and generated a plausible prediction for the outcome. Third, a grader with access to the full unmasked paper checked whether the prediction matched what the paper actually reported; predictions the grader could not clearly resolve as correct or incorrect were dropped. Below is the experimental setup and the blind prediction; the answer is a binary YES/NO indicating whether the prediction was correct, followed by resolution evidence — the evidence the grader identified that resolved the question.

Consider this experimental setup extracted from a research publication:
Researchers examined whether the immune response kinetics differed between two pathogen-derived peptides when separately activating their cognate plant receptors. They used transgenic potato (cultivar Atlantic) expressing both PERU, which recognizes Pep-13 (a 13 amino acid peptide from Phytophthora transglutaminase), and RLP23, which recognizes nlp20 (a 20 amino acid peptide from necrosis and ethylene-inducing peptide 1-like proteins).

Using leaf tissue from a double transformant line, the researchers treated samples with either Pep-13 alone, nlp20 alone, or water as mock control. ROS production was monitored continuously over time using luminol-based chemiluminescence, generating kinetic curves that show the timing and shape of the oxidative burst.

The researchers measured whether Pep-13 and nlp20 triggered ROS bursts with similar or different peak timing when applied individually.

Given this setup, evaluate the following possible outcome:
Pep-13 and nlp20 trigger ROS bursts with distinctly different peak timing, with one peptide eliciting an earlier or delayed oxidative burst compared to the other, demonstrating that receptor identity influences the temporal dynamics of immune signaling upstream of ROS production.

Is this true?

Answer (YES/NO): YES